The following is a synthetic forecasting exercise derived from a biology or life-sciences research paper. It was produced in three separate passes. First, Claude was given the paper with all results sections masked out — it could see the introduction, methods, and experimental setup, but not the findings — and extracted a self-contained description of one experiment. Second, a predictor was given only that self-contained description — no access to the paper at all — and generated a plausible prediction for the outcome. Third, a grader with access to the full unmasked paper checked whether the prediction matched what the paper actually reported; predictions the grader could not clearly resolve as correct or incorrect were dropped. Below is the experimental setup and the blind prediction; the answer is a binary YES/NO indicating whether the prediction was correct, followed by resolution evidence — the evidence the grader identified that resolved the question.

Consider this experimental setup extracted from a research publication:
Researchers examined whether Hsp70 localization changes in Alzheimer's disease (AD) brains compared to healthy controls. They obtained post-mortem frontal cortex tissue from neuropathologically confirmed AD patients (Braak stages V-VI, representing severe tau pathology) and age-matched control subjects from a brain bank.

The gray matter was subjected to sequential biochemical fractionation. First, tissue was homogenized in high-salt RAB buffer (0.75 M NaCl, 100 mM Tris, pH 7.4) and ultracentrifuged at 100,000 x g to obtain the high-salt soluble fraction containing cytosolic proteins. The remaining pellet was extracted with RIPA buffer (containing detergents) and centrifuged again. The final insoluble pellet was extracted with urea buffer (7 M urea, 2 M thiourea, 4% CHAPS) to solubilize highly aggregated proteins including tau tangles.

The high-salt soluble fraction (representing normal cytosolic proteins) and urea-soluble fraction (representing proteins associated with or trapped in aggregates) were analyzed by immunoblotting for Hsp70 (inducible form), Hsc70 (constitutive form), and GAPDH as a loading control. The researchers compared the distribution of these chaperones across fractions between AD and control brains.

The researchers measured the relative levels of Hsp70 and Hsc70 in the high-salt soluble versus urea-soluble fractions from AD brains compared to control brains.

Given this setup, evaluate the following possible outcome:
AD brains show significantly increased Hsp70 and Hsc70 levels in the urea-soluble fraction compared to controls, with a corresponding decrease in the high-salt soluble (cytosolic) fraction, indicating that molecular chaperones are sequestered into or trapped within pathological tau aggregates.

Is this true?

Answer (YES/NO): NO